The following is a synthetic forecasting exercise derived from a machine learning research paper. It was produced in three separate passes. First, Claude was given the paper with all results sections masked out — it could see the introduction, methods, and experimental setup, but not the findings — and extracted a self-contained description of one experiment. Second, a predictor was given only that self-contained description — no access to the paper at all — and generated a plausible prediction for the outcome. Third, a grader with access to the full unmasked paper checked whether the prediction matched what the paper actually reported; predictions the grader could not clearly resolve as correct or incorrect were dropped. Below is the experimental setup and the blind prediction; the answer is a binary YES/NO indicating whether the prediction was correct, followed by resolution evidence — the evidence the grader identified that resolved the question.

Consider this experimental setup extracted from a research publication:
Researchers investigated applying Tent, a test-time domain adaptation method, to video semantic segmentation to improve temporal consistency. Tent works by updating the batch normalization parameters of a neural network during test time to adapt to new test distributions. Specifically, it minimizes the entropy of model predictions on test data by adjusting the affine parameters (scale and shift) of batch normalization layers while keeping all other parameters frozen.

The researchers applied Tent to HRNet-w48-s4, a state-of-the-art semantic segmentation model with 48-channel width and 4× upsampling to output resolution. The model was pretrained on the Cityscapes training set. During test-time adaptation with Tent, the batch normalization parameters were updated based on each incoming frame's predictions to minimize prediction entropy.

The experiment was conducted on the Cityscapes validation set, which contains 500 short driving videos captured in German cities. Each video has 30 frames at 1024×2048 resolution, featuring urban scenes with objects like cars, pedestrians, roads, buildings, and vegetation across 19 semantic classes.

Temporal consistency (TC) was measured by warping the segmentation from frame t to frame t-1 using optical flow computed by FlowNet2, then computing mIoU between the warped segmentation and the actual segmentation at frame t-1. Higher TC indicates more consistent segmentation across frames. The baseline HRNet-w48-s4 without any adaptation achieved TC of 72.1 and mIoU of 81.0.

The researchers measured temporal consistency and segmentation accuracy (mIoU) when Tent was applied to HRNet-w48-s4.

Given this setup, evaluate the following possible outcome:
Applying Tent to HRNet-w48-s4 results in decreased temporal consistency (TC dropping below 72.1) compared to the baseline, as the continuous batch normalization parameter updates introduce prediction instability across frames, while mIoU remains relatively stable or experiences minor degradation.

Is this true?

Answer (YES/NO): NO